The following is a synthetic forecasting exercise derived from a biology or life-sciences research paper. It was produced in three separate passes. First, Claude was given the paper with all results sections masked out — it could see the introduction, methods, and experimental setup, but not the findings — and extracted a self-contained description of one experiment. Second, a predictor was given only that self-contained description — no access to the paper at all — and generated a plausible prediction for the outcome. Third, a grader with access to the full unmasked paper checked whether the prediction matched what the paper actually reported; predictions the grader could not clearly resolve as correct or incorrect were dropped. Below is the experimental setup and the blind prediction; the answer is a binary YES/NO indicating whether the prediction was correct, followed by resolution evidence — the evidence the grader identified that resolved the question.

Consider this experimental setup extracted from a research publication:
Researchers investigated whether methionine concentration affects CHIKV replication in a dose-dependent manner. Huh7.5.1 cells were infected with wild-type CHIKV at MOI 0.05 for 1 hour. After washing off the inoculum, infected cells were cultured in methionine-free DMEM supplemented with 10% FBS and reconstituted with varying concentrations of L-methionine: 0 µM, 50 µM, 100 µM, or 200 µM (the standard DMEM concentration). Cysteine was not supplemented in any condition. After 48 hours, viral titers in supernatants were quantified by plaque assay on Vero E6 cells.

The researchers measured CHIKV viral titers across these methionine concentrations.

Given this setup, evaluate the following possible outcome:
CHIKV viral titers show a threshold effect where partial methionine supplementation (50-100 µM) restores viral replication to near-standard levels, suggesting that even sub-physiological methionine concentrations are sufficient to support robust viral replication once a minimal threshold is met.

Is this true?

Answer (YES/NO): NO